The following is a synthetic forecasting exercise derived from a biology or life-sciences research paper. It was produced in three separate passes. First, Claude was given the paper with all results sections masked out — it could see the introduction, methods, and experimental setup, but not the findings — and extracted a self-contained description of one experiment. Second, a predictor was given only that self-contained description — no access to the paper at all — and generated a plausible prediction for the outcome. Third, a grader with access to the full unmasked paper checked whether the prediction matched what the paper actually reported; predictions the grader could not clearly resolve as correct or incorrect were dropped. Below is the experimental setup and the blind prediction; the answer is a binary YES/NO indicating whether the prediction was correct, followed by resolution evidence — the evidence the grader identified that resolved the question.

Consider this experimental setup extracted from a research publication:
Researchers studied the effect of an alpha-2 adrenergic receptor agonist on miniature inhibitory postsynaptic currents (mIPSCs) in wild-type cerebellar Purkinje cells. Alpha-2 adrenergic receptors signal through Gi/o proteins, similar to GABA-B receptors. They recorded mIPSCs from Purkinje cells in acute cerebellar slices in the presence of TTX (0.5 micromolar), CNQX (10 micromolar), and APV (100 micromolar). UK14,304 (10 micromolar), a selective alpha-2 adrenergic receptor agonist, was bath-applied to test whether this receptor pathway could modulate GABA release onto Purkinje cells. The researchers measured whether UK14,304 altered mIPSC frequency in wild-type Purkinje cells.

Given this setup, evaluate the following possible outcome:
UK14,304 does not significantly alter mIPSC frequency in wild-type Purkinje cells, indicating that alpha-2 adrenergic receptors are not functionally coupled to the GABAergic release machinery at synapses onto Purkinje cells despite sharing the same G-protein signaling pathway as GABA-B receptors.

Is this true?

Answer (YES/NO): YES